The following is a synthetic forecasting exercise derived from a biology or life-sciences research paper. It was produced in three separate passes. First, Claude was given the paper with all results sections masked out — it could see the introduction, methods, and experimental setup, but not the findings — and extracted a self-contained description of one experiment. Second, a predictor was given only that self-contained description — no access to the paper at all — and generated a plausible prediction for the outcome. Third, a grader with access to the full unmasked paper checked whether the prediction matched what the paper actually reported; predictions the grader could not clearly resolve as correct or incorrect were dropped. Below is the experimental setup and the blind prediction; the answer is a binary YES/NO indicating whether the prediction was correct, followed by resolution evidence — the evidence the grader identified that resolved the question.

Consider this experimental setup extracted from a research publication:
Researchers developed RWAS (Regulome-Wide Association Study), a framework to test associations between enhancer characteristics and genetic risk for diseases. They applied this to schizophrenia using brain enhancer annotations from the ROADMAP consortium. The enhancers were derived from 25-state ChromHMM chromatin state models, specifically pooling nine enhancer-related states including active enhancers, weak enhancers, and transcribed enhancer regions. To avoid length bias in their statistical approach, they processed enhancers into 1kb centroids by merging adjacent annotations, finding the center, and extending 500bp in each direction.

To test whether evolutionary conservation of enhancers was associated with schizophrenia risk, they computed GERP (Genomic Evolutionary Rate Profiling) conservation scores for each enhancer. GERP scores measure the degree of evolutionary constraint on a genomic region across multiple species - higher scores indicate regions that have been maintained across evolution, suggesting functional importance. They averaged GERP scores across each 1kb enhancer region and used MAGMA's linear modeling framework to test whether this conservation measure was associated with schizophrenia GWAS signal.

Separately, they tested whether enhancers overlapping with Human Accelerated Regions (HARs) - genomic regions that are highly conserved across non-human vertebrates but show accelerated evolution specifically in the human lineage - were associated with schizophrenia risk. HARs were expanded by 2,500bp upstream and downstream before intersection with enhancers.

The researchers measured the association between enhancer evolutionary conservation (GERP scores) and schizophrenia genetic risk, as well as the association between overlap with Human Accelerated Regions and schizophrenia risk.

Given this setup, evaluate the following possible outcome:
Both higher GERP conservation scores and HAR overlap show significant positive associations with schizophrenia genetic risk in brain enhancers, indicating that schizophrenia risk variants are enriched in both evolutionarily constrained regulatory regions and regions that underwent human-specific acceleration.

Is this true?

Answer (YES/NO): NO